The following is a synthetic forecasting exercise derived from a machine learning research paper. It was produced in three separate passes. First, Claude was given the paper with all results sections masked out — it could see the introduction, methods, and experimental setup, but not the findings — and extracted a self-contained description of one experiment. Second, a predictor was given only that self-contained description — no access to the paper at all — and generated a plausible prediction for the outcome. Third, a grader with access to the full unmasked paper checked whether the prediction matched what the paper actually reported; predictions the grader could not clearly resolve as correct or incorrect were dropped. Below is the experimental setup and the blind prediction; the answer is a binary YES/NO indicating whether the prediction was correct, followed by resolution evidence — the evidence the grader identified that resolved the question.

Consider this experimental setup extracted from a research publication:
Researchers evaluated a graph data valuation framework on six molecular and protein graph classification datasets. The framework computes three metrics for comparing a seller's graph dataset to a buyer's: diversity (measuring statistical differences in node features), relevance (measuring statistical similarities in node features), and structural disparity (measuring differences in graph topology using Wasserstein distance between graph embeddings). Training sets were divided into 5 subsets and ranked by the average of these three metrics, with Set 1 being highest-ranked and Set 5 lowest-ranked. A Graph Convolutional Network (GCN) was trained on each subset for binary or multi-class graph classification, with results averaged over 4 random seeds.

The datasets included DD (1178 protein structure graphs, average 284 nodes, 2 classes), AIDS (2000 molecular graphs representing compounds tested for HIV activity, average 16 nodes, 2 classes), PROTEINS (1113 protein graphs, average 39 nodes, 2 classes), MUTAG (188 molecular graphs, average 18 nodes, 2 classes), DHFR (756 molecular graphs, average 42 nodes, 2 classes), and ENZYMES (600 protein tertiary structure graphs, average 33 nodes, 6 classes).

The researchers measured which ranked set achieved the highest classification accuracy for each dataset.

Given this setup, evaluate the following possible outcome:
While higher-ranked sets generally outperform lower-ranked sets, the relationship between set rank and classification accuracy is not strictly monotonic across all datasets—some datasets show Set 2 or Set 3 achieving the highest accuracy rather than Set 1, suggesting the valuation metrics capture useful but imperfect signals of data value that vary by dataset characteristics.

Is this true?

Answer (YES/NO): YES